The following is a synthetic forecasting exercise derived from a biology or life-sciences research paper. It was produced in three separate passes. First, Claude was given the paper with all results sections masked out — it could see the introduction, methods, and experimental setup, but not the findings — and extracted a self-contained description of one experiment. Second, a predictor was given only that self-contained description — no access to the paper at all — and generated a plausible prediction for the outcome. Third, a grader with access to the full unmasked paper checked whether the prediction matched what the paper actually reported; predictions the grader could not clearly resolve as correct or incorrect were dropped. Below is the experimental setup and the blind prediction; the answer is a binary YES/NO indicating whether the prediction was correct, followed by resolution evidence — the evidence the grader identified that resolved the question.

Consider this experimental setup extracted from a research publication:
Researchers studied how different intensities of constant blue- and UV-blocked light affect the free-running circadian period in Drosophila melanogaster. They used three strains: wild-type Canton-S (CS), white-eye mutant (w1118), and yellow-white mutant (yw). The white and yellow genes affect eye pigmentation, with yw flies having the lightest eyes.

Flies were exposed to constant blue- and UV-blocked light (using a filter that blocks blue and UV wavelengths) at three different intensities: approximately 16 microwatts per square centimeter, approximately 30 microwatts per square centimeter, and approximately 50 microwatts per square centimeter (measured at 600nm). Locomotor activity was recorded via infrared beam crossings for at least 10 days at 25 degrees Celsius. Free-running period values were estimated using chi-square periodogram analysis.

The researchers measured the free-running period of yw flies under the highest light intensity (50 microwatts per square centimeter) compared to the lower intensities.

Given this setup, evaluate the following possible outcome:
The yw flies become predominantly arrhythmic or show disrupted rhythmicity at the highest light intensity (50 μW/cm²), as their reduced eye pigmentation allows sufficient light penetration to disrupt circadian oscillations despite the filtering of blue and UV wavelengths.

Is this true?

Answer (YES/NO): YES